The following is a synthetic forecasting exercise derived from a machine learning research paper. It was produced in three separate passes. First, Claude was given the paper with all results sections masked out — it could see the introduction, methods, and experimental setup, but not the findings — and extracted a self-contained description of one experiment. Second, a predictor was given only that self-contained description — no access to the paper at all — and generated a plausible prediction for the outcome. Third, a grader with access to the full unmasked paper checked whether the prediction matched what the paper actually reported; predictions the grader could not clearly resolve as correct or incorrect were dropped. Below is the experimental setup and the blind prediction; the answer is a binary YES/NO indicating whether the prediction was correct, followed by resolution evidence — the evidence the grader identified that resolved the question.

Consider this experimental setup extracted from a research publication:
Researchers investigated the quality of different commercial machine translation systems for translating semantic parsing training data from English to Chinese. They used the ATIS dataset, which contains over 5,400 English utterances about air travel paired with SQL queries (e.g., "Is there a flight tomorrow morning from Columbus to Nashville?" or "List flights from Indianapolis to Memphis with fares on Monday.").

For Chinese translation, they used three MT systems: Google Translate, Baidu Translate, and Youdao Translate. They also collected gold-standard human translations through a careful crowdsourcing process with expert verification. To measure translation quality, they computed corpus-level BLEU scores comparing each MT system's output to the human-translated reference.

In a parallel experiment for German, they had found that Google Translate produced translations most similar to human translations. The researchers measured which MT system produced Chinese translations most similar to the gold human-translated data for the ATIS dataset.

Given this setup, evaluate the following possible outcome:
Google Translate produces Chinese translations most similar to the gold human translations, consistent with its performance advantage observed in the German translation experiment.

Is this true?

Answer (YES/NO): NO